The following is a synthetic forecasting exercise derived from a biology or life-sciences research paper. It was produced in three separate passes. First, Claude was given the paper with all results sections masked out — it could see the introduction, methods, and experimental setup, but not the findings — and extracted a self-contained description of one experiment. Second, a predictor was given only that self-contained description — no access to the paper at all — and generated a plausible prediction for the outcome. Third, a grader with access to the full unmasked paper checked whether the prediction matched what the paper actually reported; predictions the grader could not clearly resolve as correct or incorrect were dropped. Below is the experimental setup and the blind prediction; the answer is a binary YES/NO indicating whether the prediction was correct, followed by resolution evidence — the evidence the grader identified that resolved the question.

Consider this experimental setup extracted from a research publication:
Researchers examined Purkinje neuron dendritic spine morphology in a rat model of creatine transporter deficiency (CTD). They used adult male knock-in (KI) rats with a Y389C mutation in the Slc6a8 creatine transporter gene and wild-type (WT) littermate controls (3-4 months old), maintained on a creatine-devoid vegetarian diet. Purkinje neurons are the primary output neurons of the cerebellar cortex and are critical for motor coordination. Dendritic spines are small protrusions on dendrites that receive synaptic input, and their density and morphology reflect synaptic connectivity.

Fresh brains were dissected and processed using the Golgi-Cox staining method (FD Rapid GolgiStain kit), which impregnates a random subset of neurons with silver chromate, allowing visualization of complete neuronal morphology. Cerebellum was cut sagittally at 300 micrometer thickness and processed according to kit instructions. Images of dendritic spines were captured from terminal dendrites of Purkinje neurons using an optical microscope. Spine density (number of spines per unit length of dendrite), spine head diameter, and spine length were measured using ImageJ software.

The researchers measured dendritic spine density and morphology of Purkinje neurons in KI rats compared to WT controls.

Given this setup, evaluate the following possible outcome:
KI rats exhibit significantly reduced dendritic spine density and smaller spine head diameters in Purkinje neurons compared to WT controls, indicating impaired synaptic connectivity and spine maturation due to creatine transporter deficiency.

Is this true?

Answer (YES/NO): YES